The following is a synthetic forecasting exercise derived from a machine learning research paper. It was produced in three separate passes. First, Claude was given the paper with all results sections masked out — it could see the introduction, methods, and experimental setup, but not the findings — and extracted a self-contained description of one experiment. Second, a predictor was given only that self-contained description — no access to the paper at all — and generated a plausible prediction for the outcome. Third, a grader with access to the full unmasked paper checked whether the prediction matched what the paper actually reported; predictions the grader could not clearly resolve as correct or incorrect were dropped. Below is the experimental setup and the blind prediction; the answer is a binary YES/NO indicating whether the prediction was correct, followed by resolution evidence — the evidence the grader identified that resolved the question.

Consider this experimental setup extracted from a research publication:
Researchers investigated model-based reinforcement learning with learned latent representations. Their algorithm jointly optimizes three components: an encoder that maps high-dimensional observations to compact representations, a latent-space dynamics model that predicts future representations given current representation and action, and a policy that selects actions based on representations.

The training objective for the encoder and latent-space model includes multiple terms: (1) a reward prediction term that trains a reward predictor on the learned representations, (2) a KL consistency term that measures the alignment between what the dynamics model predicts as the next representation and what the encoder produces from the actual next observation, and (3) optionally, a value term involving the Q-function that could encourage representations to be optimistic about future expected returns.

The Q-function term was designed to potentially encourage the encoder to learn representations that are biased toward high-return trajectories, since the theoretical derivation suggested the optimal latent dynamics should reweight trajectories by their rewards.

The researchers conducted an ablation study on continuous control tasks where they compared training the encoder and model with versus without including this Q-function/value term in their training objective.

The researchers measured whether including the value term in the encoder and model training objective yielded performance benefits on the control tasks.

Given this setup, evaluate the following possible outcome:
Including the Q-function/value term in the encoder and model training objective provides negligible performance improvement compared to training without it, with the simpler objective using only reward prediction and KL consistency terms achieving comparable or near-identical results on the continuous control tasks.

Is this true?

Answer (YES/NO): YES